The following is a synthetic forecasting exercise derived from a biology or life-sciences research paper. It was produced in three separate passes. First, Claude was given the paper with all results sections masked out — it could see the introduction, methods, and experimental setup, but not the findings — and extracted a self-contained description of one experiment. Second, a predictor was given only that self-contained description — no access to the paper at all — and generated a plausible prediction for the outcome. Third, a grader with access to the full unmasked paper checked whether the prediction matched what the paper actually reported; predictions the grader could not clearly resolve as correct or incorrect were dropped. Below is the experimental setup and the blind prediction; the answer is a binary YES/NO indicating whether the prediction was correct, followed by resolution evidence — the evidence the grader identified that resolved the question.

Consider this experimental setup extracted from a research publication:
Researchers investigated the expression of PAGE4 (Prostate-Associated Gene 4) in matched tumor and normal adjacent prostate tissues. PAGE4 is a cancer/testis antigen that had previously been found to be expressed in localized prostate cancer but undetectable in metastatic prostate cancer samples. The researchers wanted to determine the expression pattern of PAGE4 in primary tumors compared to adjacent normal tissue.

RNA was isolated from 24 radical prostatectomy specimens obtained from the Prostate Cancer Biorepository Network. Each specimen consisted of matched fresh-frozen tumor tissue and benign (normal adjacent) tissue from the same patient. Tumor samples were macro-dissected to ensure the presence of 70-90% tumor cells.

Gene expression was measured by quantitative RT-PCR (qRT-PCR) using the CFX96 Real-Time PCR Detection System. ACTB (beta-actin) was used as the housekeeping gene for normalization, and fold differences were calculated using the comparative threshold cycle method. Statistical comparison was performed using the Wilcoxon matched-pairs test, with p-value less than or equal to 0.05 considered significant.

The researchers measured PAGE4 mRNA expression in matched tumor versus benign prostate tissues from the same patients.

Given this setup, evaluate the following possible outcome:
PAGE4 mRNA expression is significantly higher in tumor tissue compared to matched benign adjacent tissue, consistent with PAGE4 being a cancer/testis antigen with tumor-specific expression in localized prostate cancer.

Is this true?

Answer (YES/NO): NO